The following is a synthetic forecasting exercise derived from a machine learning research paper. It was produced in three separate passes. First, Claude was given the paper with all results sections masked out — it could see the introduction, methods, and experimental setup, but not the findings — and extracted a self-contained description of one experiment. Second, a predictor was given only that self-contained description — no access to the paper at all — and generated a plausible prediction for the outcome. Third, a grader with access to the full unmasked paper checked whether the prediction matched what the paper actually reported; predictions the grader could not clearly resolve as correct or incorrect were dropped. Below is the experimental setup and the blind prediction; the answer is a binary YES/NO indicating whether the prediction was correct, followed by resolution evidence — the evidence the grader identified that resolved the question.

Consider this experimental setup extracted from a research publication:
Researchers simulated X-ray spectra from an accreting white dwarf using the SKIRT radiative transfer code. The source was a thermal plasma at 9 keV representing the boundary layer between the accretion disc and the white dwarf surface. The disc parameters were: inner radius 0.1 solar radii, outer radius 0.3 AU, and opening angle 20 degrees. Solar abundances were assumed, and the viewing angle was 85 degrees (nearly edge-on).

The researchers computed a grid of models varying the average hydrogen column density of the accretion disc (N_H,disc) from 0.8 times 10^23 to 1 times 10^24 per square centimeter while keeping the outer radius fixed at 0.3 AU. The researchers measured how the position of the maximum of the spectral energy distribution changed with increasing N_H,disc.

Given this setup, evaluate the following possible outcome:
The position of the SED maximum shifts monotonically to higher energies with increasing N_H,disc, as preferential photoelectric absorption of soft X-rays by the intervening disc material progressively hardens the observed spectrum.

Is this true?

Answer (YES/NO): YES